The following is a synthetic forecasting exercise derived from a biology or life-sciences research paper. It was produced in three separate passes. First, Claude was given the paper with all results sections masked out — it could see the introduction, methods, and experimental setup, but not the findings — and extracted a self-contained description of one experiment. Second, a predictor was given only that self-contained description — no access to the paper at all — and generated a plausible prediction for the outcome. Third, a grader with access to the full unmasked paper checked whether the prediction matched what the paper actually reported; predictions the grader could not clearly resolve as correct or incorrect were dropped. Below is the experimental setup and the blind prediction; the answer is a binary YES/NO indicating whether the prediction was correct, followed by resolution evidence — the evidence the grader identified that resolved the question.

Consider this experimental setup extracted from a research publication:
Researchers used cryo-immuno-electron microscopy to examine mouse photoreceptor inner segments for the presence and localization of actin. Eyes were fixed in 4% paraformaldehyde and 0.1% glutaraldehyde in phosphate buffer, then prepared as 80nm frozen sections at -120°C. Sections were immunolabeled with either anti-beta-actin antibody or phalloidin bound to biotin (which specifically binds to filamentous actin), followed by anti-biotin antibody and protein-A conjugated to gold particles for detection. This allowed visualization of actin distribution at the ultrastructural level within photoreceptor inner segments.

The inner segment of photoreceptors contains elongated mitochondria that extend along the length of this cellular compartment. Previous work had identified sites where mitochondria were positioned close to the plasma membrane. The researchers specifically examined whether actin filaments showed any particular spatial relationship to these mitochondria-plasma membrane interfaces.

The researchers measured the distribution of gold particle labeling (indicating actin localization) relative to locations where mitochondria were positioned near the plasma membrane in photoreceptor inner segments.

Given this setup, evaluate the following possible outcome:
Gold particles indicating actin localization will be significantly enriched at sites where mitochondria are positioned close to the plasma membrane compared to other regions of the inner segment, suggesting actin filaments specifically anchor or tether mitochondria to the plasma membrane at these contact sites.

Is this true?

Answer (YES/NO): NO